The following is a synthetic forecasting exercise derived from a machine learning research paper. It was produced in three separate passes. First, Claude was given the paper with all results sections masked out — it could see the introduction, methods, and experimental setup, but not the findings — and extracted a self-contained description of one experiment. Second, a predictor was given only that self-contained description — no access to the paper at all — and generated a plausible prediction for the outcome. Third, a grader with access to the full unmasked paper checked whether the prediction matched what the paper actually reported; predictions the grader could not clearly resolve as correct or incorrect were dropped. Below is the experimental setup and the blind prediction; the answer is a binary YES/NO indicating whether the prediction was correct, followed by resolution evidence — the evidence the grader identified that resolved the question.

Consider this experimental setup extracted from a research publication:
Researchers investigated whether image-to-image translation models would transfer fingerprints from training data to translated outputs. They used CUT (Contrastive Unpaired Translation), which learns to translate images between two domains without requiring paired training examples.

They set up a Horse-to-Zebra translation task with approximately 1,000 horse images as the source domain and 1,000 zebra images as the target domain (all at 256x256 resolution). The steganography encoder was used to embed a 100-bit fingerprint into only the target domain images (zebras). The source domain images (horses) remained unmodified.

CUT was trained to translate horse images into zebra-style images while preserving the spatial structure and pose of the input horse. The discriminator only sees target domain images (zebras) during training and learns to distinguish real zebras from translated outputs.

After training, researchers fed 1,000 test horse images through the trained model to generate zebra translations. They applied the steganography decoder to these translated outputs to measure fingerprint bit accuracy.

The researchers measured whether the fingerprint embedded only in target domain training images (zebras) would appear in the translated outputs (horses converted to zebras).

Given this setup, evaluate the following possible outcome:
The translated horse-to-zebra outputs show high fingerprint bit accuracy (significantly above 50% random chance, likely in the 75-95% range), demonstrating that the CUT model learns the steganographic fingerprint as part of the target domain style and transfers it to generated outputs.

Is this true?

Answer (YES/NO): YES